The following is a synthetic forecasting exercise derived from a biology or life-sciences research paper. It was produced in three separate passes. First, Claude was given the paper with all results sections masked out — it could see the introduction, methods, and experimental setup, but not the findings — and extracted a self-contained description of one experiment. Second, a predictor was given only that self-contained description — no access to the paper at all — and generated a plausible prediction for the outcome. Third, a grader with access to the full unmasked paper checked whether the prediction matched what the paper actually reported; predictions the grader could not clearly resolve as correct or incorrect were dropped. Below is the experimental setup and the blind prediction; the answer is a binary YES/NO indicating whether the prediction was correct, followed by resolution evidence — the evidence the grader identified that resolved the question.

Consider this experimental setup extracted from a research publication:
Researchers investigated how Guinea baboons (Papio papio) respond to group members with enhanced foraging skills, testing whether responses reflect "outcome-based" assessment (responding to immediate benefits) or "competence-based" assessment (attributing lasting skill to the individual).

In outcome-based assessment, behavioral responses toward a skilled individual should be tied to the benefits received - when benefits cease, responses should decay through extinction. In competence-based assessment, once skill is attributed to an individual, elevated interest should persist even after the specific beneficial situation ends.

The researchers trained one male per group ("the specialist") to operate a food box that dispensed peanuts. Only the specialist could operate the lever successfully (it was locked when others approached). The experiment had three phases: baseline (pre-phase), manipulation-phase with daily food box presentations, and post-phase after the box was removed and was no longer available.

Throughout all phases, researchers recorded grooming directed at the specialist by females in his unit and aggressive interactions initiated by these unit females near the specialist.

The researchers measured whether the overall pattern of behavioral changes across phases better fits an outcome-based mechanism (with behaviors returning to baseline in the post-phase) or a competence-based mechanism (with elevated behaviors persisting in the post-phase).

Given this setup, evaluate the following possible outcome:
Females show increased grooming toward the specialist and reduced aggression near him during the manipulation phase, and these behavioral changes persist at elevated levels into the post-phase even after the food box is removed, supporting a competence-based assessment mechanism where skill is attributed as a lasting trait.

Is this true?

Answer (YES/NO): NO